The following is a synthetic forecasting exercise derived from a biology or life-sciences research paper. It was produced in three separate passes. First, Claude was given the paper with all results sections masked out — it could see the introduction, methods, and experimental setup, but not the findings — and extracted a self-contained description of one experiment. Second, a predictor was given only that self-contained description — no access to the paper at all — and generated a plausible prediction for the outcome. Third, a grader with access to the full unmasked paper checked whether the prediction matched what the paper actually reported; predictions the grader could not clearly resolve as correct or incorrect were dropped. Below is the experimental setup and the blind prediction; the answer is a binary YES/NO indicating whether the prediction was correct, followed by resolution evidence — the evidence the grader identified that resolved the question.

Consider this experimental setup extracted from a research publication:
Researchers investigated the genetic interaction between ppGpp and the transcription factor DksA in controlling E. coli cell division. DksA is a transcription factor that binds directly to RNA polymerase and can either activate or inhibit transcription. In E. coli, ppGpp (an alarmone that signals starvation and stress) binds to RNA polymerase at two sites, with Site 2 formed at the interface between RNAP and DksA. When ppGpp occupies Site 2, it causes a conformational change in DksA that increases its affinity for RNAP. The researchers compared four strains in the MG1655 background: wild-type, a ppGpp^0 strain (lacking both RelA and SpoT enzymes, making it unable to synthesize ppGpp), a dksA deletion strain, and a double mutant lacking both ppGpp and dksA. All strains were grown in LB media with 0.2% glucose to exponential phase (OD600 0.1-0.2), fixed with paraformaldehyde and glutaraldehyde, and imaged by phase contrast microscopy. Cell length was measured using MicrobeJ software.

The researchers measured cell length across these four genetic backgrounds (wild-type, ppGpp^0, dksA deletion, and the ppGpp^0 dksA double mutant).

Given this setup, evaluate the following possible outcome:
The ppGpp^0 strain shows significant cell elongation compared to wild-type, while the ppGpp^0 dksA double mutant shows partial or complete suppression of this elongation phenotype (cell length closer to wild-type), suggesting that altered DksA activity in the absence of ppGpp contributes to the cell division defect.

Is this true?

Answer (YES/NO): YES